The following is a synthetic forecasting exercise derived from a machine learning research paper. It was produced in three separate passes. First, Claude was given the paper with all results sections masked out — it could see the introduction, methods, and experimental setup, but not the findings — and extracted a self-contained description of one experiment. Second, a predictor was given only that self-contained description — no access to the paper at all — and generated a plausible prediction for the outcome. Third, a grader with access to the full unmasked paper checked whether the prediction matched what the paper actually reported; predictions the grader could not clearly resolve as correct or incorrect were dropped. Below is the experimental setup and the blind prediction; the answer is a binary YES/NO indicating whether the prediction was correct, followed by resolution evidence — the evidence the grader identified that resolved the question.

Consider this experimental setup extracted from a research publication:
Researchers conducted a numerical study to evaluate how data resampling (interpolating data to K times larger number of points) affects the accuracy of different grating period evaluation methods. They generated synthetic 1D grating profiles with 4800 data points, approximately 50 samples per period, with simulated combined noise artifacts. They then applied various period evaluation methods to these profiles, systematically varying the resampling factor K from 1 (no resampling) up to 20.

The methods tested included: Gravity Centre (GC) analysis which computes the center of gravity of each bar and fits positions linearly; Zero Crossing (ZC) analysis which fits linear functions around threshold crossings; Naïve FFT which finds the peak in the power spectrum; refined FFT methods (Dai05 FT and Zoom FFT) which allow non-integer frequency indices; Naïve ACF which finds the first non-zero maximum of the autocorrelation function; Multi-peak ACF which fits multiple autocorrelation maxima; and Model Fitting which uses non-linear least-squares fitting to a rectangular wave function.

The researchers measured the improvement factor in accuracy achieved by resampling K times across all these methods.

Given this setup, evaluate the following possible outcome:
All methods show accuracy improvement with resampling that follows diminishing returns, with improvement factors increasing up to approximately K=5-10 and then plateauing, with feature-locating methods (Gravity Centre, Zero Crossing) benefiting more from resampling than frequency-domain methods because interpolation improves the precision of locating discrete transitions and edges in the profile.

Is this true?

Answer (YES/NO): NO